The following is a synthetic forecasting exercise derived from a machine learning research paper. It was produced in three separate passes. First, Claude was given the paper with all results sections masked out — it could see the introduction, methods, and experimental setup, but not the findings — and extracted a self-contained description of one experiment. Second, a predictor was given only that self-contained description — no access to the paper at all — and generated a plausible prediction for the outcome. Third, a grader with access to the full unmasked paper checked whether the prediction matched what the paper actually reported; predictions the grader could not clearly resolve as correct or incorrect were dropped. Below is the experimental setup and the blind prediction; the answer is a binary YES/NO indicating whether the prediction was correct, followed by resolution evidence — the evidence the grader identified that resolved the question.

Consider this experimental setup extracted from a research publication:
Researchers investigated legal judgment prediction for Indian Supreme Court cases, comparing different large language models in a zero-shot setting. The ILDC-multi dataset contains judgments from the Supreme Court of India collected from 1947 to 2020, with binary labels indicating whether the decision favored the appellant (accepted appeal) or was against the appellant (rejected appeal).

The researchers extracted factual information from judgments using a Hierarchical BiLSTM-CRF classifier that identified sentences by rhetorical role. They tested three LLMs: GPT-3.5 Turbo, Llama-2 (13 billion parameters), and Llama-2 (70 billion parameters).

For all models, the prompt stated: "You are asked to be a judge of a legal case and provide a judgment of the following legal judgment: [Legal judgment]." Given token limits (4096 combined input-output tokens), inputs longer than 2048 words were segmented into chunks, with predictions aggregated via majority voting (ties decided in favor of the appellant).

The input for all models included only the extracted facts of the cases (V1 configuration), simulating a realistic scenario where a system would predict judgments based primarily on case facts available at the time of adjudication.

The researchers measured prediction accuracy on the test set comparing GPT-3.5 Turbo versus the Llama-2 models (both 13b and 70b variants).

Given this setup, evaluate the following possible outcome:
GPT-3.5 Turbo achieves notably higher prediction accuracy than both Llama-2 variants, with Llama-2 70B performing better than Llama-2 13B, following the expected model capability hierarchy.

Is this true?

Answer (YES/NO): NO